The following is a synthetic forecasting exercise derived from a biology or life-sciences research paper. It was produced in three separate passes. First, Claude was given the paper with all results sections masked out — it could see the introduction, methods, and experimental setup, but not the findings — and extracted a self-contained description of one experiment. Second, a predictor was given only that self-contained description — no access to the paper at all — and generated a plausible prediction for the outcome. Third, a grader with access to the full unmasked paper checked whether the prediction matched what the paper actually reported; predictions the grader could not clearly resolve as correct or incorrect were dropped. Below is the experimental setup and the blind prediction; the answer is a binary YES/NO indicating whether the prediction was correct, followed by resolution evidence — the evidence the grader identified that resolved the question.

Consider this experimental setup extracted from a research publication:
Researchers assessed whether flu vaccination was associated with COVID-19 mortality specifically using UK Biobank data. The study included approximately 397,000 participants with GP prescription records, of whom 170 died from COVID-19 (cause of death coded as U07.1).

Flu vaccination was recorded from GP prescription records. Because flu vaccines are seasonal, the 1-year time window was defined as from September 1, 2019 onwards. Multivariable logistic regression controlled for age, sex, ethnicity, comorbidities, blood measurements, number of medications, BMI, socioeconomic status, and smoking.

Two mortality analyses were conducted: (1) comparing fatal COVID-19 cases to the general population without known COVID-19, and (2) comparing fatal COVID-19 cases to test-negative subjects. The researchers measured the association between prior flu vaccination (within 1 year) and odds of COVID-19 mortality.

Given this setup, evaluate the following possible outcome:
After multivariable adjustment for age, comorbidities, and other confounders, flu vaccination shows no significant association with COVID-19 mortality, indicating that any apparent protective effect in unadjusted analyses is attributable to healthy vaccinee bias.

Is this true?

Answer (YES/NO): NO